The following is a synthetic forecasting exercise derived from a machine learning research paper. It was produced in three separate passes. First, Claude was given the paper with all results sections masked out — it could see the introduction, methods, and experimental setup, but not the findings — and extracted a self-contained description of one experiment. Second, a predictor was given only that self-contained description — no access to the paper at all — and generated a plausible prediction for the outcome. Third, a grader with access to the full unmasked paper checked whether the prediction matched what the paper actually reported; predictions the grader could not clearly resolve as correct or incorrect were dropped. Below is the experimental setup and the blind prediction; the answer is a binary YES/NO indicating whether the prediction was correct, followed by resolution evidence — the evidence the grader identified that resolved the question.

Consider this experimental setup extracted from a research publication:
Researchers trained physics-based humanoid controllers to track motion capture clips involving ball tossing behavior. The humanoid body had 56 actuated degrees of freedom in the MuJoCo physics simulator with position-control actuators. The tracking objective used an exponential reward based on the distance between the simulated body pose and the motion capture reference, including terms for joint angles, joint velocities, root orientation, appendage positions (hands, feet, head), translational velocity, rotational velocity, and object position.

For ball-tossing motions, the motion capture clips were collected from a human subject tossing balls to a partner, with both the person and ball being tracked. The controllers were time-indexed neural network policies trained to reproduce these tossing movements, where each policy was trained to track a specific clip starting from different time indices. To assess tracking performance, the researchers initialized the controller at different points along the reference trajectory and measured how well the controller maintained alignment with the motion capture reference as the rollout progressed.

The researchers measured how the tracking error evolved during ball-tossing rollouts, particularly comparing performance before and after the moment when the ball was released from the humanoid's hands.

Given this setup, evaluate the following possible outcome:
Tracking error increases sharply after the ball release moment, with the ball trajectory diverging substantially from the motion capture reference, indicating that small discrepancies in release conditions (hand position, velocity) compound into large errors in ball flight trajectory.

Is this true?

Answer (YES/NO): NO